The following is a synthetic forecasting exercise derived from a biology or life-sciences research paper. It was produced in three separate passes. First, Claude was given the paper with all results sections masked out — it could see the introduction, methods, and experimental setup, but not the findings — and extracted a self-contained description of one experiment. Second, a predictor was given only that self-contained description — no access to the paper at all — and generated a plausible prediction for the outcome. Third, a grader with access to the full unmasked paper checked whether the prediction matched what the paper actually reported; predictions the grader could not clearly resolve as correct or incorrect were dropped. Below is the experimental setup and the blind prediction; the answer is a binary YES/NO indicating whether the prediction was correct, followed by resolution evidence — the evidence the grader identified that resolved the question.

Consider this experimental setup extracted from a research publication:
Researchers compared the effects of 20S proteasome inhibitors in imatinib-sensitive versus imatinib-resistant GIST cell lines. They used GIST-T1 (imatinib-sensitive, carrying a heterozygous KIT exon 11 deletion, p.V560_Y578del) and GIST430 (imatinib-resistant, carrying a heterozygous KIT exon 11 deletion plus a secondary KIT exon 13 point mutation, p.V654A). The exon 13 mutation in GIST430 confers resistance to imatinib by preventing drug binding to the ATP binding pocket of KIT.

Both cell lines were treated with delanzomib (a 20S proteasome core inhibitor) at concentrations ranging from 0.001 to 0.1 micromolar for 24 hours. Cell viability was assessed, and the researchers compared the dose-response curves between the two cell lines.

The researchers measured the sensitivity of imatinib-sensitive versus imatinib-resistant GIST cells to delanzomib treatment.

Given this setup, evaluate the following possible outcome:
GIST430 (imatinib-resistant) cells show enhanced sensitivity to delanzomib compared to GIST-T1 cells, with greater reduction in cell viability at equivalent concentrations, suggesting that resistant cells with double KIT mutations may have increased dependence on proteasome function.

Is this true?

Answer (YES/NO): YES